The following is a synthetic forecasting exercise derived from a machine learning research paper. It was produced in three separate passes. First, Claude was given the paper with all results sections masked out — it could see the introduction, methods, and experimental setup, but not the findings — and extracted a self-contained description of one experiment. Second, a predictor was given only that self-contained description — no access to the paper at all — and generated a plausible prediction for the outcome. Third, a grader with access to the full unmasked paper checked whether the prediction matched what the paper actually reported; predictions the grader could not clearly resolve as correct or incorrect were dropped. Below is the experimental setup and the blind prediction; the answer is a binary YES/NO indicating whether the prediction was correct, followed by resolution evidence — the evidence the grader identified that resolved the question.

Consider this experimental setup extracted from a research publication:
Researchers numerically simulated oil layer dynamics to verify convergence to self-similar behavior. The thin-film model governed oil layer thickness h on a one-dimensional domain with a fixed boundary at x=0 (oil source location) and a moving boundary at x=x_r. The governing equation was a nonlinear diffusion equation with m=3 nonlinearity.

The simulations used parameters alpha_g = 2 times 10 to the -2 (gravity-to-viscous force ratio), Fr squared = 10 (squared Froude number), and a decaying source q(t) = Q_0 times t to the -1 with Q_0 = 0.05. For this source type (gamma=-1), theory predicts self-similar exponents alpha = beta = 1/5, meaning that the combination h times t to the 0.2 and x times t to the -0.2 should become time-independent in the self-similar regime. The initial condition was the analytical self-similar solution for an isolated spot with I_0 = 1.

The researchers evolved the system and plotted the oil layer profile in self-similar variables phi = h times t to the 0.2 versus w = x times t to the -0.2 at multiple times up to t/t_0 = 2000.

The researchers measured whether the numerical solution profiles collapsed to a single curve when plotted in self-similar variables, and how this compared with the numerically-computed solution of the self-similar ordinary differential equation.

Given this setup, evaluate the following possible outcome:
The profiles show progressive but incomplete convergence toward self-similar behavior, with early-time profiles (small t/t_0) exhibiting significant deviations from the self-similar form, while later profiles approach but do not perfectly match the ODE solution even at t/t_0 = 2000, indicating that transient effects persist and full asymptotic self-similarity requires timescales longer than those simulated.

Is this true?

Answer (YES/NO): NO